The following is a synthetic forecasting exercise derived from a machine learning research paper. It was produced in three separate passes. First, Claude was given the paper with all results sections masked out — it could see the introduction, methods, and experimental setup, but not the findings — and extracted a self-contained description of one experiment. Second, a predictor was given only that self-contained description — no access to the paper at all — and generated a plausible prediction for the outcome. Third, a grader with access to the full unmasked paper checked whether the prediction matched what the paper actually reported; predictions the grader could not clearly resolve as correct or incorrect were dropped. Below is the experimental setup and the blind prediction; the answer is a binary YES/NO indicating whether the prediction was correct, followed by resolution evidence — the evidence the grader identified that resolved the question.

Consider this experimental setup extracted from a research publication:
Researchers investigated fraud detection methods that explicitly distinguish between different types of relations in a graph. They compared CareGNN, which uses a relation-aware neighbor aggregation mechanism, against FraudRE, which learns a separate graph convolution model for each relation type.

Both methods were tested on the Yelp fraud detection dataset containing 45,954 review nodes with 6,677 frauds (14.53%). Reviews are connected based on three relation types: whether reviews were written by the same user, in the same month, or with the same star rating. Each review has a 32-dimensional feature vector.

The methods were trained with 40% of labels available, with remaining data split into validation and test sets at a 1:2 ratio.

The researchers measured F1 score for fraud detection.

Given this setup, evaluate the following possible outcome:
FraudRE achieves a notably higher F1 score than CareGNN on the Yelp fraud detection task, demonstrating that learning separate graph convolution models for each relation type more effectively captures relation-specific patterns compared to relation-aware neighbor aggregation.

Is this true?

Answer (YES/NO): NO